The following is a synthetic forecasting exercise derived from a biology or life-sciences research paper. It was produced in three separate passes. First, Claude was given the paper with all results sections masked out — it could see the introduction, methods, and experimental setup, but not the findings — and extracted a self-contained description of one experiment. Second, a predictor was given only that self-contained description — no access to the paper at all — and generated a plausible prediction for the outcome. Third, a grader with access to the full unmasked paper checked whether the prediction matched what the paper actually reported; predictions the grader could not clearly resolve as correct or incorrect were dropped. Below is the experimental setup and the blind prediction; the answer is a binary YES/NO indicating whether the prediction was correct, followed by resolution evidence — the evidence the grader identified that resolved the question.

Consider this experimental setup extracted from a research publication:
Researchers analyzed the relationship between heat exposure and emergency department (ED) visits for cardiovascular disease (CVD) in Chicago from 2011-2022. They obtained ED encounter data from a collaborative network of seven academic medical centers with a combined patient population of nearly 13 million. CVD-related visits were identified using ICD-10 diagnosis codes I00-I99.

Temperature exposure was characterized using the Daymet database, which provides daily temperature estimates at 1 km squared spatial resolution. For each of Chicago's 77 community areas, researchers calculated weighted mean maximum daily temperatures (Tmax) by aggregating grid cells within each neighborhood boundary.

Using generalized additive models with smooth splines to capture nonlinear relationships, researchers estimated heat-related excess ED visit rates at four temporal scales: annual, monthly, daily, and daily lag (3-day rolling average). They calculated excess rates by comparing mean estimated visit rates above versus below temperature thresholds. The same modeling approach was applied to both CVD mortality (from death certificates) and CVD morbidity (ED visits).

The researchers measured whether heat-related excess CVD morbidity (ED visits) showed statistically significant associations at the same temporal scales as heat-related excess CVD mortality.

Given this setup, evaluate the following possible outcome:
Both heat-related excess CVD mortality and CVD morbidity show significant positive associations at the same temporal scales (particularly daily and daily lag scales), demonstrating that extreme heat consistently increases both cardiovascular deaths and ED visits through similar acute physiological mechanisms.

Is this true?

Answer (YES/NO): NO